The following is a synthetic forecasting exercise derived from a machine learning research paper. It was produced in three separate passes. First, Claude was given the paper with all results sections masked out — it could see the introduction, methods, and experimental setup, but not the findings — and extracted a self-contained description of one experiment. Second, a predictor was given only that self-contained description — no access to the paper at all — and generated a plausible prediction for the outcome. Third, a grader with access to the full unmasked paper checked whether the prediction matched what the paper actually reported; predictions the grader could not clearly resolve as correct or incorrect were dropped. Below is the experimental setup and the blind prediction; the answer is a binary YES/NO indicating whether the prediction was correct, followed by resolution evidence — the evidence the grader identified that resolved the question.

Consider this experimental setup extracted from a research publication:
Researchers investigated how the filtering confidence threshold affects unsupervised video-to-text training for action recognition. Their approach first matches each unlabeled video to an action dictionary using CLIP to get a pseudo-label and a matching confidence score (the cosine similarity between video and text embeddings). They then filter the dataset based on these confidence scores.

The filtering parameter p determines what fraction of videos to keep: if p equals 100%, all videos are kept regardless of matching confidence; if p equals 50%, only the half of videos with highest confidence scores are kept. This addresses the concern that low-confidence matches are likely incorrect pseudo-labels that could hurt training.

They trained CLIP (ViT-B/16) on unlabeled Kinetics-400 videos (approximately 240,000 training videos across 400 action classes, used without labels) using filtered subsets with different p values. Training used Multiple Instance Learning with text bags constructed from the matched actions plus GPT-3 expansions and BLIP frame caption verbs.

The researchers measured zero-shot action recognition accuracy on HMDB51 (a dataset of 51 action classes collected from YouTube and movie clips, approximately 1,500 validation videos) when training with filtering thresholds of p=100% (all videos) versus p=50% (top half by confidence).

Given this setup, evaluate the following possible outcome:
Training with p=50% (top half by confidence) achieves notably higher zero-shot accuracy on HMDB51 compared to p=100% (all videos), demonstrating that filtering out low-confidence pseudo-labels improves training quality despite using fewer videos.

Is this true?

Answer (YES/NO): NO